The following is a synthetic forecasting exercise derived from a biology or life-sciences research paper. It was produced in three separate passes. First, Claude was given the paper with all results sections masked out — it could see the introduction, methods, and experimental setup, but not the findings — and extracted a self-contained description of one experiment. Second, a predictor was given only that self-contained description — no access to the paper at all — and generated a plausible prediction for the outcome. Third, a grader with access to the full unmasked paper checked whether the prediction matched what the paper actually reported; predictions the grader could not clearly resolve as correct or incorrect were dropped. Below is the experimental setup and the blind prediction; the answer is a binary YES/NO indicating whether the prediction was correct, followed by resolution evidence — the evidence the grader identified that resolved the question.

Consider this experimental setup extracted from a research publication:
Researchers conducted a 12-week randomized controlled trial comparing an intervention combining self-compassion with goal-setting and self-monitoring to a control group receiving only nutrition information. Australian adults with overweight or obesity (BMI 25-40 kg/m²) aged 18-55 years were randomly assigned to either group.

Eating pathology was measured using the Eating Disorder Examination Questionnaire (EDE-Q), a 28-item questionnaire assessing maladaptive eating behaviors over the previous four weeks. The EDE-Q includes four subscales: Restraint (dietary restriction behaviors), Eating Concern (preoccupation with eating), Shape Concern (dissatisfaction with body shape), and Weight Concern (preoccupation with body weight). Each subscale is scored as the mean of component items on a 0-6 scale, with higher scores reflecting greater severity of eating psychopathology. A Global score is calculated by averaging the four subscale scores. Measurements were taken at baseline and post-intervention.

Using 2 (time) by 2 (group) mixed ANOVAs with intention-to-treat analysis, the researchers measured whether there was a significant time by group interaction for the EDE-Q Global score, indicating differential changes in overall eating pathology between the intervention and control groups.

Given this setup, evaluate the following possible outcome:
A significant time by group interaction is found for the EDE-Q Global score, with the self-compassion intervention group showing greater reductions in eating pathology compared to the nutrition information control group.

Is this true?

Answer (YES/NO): NO